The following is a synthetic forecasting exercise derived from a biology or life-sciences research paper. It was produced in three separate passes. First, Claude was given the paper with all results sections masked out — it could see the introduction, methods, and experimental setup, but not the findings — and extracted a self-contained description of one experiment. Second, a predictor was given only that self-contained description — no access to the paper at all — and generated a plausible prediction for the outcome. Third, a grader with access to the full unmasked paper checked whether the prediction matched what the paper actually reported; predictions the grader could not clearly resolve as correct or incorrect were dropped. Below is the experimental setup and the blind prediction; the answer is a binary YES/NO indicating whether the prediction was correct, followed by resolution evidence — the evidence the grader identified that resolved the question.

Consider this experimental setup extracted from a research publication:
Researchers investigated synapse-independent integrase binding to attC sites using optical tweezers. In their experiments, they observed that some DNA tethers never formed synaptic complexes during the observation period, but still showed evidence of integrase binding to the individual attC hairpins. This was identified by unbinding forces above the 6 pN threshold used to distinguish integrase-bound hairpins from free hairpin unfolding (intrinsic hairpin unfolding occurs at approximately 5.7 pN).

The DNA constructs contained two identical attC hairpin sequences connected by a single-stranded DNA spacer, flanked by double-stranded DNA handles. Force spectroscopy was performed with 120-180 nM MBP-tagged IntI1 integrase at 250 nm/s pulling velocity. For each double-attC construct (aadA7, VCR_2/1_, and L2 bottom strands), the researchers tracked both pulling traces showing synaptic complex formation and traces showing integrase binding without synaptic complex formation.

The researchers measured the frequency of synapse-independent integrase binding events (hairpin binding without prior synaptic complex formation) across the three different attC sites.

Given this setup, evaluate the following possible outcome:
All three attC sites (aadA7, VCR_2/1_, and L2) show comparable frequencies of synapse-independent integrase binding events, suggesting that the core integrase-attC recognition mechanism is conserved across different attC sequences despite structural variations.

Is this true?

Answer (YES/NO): NO